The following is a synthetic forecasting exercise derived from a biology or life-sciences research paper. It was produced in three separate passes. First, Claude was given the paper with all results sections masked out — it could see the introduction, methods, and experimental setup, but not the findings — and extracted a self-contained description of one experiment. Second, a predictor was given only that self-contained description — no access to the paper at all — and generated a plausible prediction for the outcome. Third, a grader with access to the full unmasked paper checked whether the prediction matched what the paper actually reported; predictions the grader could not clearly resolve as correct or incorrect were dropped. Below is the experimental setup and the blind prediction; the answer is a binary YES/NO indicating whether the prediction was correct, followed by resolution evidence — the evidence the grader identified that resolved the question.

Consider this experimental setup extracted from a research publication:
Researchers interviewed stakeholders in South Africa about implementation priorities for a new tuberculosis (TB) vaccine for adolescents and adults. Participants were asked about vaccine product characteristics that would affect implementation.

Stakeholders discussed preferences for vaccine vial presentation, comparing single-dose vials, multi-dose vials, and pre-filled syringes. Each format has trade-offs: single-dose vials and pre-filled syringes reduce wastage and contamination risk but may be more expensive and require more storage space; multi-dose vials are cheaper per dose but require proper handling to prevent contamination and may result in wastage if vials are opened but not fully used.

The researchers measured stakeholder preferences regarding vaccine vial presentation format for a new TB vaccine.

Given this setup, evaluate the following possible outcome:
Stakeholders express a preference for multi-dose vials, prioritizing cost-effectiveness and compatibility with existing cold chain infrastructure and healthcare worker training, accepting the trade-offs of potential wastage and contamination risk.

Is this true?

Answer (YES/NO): NO